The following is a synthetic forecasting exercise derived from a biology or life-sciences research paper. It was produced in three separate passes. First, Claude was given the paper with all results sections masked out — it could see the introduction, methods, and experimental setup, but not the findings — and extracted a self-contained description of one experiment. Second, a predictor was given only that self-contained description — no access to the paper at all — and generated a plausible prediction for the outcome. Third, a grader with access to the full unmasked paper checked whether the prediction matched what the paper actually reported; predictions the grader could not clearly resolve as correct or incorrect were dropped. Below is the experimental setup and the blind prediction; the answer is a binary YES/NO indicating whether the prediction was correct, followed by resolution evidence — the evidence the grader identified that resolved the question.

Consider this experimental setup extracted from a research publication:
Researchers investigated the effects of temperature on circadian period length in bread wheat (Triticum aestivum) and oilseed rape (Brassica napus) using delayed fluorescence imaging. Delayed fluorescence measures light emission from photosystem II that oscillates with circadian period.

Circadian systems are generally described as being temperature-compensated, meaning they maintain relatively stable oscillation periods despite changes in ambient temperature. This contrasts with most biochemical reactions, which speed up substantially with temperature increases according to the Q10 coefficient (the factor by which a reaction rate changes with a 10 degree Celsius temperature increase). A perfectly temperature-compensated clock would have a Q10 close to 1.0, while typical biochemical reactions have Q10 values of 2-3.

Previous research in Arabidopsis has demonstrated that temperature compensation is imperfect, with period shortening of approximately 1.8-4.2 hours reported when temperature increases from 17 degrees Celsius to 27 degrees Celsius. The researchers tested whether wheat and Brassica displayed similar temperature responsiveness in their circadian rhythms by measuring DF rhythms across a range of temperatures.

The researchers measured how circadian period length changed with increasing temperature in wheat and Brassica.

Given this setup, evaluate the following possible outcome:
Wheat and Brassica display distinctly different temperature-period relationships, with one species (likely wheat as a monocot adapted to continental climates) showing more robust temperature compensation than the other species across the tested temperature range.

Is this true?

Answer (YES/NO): NO